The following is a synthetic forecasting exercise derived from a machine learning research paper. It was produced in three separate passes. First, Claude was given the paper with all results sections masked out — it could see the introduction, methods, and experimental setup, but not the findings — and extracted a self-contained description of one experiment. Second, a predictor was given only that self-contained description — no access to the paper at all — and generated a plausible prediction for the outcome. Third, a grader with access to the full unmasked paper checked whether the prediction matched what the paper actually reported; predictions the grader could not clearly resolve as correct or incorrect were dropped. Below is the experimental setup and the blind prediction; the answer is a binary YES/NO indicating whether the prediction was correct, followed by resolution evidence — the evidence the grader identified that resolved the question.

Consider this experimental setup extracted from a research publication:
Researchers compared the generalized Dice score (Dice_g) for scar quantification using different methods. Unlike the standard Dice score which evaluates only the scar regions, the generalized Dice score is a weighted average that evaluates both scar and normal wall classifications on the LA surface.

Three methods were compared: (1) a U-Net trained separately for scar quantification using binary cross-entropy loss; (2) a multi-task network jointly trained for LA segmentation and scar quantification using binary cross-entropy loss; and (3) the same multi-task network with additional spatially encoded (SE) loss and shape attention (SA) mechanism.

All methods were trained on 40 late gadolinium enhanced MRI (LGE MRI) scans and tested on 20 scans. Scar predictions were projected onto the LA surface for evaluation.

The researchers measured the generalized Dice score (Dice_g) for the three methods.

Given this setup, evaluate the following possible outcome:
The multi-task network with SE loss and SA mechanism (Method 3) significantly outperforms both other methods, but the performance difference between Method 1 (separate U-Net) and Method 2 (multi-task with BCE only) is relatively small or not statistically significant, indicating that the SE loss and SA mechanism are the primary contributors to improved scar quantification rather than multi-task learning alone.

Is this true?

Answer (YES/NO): NO